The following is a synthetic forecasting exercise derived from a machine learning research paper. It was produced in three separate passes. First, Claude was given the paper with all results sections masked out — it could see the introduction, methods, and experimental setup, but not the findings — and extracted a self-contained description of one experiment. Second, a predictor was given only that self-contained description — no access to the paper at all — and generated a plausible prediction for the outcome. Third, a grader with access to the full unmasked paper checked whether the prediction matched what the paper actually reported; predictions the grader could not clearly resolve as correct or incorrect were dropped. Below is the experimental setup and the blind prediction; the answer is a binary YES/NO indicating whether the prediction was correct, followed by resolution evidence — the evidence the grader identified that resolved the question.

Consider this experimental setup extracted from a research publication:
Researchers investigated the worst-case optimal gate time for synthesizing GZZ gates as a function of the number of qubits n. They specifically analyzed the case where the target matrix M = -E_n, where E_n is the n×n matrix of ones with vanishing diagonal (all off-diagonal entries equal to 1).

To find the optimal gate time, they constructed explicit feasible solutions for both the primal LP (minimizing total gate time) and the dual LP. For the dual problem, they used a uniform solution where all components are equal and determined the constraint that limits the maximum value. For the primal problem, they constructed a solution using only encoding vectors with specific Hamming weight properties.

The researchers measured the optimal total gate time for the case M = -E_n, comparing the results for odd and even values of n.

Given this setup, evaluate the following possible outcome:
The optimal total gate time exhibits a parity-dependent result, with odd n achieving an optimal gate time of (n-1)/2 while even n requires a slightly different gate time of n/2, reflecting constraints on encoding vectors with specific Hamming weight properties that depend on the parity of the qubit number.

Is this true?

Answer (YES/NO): NO